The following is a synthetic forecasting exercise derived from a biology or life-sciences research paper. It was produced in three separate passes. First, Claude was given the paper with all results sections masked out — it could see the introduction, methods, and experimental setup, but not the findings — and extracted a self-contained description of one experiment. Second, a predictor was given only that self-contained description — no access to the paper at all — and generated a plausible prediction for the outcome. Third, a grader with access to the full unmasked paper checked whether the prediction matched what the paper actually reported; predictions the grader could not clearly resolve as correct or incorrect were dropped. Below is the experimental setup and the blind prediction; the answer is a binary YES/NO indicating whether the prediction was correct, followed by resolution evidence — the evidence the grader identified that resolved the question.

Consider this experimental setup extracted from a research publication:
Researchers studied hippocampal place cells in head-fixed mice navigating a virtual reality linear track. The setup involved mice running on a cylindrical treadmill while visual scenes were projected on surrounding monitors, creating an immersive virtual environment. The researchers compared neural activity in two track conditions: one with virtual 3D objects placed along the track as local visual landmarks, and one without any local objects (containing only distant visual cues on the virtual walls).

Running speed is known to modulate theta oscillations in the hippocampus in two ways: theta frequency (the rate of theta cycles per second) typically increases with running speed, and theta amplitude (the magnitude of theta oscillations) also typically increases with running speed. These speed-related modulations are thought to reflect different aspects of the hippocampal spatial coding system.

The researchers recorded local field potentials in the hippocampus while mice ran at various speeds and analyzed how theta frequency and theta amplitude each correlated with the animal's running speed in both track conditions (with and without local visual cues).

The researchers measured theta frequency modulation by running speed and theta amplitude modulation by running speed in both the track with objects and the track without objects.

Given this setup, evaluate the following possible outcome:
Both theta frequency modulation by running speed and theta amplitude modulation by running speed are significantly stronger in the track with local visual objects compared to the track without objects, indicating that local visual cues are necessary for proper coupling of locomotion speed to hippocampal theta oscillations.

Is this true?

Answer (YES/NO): NO